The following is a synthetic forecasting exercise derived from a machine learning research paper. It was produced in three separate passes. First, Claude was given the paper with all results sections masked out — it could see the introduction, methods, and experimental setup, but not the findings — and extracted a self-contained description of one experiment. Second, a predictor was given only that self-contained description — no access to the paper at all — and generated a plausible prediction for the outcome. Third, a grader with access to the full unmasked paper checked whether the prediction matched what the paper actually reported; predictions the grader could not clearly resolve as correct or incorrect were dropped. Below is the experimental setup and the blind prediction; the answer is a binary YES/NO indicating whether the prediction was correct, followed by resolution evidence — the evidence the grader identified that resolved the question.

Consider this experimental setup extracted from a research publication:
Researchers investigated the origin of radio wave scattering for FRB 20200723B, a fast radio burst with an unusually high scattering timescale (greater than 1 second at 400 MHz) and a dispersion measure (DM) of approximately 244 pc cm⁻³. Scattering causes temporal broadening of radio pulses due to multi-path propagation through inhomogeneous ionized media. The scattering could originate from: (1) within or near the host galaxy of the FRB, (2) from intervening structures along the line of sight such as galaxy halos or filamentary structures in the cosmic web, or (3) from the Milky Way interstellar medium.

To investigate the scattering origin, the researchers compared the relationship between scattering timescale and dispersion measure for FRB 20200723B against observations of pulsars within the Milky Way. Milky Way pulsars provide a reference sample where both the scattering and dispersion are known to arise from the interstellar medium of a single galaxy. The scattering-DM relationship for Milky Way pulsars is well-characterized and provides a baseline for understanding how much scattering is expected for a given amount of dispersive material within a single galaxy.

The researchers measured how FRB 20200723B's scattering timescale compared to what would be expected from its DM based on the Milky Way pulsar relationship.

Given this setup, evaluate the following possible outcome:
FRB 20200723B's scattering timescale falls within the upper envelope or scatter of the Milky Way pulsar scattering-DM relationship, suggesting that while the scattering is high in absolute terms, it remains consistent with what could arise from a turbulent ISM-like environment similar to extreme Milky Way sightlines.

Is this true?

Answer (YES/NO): YES